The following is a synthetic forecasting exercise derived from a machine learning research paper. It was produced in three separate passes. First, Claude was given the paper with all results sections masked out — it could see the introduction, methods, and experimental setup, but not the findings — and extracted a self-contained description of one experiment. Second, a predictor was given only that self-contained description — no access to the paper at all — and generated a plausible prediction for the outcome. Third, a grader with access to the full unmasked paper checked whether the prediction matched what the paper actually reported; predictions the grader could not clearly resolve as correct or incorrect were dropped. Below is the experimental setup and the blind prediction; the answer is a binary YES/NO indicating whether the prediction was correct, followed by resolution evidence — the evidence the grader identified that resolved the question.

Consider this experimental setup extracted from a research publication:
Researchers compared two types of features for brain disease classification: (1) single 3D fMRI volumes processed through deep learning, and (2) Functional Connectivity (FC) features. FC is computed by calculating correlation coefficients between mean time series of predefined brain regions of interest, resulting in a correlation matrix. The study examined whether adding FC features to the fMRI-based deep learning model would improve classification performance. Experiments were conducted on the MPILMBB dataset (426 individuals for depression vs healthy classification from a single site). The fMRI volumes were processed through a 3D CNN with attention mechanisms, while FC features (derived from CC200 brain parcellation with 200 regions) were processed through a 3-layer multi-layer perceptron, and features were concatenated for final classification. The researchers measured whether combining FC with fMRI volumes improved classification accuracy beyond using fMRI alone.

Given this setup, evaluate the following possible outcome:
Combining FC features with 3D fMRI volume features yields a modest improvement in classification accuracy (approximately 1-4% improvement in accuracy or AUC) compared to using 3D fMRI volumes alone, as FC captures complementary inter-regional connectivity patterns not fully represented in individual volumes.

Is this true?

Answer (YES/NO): NO